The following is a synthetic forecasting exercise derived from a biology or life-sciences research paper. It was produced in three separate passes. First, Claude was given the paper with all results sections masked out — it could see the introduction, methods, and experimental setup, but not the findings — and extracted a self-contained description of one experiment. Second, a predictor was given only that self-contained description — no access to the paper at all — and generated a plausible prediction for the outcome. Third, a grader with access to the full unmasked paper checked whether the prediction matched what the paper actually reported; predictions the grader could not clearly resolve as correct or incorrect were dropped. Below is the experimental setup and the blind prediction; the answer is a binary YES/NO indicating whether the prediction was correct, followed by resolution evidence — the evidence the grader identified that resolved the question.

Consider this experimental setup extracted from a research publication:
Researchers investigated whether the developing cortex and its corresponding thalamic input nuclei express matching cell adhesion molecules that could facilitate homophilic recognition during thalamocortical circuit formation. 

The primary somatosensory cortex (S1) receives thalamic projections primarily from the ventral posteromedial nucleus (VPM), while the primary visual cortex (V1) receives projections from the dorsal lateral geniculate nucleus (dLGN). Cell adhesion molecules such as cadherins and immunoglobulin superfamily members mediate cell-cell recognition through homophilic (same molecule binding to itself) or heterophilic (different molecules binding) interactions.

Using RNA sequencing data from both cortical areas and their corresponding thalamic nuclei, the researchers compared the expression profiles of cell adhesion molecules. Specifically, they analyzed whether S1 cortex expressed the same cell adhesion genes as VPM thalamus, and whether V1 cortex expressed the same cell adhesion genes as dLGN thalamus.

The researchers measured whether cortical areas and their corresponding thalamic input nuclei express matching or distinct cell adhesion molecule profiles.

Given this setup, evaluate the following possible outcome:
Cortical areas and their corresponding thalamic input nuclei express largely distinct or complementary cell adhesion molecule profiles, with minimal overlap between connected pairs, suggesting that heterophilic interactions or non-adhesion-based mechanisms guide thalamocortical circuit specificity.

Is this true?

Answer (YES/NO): NO